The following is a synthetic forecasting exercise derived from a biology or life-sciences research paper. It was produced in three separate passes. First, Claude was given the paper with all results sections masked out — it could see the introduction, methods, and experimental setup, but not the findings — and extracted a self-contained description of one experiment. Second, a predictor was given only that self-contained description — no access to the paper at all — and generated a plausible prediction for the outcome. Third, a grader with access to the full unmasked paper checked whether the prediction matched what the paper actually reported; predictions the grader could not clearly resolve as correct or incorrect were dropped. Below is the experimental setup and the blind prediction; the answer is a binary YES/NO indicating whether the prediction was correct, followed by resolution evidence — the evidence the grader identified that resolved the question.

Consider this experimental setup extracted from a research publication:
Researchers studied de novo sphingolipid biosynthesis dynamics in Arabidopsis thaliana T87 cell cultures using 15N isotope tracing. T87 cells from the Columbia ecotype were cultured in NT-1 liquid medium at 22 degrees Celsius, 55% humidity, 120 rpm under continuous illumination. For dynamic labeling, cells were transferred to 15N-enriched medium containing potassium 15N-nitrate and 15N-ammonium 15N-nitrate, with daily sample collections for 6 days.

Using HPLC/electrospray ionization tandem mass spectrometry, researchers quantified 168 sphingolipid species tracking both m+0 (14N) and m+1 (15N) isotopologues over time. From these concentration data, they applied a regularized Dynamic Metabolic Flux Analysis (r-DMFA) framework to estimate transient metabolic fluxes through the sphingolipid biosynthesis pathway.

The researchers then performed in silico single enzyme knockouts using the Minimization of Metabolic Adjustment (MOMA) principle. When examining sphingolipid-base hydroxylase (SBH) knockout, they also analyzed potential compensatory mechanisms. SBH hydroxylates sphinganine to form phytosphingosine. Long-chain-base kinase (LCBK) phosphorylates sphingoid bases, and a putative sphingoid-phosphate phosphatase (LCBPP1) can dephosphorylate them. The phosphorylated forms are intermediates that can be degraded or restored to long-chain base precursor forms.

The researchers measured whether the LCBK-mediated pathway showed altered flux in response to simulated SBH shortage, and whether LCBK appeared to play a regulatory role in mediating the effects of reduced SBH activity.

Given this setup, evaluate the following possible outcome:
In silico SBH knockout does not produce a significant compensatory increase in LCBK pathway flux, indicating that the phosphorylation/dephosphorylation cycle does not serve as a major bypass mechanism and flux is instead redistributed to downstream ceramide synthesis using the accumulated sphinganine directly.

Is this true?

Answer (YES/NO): NO